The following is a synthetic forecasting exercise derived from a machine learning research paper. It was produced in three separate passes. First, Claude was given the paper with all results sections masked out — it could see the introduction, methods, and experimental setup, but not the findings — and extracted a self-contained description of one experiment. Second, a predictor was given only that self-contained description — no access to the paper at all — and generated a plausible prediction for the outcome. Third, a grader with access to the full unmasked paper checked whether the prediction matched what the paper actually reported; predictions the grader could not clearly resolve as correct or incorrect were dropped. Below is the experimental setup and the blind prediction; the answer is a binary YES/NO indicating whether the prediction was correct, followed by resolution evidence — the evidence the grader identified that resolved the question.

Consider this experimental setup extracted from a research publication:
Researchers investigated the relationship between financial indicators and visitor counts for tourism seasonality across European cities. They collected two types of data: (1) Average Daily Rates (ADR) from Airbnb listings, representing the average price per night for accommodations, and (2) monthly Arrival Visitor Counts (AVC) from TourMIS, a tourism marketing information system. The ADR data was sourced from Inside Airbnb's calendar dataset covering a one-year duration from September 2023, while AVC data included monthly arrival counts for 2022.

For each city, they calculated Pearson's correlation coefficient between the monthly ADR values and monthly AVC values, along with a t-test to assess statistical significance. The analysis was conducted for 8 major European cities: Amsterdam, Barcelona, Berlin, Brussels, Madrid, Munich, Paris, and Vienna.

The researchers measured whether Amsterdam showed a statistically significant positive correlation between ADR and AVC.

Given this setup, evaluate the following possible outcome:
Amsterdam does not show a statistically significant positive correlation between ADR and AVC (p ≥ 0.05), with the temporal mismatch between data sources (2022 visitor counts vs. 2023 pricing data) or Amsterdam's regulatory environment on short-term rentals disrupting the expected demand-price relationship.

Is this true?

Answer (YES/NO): NO